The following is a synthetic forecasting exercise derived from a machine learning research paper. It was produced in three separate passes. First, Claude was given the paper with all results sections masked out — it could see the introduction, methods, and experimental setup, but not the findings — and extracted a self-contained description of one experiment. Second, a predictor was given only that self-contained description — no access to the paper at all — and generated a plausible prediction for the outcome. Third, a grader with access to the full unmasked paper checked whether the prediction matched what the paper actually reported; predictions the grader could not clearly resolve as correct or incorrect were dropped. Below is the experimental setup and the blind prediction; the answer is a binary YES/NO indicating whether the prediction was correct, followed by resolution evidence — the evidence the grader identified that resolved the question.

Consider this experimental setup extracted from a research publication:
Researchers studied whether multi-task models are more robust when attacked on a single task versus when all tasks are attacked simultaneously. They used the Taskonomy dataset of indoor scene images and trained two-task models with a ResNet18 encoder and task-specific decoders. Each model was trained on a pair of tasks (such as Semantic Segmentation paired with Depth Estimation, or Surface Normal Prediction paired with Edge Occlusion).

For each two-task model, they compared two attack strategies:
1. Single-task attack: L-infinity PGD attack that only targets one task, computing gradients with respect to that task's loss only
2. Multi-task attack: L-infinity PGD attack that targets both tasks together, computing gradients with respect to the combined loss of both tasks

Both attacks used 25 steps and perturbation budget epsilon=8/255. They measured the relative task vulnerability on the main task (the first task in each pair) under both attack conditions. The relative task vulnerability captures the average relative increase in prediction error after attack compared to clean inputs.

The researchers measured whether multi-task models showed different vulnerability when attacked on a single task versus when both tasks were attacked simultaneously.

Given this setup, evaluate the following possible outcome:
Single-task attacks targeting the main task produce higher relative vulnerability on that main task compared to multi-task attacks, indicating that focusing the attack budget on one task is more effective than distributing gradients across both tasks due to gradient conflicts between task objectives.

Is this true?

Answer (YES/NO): YES